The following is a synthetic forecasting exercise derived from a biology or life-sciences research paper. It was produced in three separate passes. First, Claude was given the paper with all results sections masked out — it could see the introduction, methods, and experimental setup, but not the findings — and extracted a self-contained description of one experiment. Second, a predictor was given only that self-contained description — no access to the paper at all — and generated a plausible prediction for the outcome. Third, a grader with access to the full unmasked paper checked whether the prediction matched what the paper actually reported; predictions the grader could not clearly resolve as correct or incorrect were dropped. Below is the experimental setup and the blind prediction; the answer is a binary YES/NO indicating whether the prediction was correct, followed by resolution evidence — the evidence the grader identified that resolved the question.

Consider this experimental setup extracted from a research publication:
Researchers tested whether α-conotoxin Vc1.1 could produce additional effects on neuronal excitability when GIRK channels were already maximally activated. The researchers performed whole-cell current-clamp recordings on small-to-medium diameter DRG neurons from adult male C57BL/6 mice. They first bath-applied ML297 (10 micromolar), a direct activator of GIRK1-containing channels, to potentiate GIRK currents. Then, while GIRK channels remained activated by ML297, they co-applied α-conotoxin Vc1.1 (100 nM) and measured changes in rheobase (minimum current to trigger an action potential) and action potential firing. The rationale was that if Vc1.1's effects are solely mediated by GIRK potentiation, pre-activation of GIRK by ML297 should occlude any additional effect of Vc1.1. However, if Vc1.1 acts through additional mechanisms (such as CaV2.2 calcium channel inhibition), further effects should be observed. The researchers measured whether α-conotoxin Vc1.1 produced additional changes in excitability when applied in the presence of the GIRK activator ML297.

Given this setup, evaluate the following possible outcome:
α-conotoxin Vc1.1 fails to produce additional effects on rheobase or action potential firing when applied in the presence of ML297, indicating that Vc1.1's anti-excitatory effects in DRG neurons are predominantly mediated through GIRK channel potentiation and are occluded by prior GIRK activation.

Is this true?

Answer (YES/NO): NO